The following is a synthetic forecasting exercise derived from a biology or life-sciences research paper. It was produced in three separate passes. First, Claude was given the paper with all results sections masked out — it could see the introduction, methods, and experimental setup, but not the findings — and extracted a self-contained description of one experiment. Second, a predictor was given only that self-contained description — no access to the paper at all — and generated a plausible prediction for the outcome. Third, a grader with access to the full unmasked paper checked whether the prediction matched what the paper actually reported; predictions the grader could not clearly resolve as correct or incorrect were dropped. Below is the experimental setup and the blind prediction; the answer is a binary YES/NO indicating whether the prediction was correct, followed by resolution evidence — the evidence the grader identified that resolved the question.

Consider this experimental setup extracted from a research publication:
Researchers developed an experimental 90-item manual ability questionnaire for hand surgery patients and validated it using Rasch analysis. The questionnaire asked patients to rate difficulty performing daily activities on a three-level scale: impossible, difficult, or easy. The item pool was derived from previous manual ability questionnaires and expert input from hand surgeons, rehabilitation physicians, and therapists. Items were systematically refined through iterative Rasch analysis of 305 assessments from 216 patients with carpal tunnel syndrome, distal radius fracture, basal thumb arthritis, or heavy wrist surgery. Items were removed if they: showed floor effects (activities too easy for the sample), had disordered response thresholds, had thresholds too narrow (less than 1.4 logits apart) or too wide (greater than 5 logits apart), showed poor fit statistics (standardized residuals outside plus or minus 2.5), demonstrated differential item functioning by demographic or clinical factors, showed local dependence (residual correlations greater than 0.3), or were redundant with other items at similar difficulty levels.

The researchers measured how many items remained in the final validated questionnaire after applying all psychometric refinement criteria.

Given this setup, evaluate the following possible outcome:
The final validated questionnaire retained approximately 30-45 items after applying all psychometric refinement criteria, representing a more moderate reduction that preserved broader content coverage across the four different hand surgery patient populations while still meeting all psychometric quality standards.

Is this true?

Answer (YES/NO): NO